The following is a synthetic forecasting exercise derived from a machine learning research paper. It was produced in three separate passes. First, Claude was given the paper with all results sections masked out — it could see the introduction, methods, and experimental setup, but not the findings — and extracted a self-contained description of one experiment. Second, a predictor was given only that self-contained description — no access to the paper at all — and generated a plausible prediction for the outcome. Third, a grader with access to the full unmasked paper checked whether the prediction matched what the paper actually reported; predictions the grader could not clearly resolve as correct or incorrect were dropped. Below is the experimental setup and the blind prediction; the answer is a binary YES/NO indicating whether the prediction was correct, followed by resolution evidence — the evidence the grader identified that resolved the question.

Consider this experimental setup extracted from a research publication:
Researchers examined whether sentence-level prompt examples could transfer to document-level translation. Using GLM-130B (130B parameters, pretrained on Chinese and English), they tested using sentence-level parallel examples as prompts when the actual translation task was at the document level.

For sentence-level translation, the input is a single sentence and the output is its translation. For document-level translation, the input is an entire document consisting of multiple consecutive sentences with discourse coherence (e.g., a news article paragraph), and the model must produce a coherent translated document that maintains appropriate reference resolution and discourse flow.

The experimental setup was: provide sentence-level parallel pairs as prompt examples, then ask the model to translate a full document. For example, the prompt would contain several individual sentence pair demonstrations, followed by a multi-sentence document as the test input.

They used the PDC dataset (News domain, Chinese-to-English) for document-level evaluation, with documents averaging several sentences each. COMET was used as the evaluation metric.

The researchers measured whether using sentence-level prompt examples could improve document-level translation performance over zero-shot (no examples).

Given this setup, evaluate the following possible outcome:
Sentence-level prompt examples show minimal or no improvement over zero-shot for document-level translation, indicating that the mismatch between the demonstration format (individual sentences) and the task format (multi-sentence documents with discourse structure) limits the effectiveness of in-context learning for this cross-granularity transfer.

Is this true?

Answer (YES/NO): NO